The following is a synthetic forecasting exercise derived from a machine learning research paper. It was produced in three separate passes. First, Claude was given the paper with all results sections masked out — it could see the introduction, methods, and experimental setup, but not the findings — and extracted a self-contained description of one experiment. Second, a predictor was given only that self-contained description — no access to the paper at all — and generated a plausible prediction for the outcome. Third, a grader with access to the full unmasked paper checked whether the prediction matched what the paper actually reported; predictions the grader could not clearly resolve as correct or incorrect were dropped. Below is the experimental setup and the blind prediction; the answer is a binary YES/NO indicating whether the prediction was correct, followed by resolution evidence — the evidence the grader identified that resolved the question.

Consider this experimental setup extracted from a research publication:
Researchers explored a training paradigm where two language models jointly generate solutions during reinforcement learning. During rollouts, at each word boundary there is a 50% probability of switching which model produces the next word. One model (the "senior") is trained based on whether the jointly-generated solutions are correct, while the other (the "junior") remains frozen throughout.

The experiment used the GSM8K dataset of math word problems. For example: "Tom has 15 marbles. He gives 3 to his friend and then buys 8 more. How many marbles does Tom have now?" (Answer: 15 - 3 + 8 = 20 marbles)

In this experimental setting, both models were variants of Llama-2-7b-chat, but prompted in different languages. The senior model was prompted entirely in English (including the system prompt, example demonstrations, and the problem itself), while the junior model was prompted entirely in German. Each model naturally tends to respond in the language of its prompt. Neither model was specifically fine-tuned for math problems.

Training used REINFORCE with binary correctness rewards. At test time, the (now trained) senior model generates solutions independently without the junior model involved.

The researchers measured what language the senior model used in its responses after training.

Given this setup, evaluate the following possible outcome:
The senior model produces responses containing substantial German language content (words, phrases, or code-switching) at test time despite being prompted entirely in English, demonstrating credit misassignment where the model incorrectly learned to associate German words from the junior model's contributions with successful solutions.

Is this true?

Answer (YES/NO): NO